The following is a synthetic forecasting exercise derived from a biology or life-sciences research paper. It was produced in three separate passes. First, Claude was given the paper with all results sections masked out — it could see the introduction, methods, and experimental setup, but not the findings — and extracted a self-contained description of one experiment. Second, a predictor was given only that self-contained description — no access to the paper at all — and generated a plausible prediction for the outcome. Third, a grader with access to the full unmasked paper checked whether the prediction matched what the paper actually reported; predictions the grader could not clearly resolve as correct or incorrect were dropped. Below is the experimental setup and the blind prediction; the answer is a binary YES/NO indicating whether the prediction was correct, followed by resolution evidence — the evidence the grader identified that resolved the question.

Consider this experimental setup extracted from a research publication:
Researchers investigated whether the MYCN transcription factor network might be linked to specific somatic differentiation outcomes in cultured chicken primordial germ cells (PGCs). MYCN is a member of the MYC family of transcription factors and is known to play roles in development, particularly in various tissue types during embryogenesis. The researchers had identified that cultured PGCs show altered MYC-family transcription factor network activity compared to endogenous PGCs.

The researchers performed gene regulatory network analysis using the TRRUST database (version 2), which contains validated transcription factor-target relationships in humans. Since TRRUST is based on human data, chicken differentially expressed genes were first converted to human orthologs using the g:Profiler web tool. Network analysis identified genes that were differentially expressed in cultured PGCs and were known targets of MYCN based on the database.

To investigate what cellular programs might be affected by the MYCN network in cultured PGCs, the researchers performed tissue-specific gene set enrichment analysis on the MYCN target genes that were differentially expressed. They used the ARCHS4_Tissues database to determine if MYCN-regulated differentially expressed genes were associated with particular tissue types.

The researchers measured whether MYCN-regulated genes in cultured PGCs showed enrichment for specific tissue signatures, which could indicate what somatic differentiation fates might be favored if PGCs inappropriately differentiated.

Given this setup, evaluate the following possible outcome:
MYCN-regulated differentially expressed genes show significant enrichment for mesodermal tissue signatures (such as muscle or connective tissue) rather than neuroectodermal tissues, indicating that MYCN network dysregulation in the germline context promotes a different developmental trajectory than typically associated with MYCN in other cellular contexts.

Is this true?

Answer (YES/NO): NO